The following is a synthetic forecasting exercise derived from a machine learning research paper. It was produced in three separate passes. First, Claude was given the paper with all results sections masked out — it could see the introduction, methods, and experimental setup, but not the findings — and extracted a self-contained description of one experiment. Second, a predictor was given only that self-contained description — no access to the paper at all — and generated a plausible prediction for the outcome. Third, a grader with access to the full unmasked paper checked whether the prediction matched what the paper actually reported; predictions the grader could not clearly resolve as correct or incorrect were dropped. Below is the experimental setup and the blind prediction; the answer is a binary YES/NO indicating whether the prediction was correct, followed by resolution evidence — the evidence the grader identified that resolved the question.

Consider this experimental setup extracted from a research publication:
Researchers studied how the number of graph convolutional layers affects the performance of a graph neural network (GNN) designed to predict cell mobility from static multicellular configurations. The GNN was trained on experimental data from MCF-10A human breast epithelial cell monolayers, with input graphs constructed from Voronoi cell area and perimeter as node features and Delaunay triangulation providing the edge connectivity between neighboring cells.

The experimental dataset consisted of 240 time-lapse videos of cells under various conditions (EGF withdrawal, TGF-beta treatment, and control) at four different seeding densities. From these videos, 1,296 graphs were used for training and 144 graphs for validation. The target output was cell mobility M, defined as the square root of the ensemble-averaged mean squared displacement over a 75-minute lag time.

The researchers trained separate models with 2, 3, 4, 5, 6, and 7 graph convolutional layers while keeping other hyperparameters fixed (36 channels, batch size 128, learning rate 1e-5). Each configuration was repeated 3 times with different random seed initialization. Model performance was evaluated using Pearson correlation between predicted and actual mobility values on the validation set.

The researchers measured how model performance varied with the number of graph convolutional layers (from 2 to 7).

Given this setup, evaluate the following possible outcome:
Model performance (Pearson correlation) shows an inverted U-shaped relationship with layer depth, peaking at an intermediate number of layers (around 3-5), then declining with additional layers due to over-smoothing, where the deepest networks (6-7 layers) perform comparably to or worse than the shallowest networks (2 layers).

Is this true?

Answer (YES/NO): NO